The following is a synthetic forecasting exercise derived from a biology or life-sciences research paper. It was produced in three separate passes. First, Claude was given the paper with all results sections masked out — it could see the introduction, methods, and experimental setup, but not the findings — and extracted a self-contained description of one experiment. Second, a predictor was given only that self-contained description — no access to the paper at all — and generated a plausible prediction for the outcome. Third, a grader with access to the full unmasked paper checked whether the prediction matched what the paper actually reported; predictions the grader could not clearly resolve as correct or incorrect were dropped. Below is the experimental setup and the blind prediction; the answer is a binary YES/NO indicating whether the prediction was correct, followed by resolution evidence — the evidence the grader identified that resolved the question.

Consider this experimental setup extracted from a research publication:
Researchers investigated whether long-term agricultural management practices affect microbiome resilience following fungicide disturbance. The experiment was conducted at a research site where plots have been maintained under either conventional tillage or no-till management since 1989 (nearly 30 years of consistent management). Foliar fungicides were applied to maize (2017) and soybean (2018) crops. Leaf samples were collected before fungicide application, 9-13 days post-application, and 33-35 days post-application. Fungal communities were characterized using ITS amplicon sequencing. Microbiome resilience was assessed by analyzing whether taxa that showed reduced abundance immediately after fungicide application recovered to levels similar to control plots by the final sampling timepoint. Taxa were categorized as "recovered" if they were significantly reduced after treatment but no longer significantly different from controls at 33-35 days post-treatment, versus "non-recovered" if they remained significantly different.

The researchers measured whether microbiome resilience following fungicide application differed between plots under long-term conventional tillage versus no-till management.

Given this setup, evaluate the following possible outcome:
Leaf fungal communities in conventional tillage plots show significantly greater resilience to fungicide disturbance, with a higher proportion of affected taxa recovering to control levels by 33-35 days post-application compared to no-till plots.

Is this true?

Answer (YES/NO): NO